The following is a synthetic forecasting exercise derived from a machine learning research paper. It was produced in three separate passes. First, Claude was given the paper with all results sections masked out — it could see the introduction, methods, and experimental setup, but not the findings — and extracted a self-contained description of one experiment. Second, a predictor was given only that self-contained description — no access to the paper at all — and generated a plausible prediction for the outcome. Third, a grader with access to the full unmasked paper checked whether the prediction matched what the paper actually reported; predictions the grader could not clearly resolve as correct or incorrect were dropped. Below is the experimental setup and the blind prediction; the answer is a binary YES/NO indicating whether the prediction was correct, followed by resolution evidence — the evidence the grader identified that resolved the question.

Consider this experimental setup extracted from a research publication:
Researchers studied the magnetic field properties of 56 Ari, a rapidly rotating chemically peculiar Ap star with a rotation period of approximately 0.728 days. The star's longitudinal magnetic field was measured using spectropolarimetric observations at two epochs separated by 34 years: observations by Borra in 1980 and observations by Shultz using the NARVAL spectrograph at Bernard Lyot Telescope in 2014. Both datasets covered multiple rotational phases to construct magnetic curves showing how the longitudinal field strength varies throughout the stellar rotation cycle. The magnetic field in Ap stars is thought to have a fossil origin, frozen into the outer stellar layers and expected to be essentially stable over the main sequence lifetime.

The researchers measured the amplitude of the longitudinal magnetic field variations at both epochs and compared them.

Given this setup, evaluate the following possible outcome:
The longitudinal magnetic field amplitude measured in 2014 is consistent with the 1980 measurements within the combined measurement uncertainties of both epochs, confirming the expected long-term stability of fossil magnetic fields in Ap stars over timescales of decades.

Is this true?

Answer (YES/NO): YES